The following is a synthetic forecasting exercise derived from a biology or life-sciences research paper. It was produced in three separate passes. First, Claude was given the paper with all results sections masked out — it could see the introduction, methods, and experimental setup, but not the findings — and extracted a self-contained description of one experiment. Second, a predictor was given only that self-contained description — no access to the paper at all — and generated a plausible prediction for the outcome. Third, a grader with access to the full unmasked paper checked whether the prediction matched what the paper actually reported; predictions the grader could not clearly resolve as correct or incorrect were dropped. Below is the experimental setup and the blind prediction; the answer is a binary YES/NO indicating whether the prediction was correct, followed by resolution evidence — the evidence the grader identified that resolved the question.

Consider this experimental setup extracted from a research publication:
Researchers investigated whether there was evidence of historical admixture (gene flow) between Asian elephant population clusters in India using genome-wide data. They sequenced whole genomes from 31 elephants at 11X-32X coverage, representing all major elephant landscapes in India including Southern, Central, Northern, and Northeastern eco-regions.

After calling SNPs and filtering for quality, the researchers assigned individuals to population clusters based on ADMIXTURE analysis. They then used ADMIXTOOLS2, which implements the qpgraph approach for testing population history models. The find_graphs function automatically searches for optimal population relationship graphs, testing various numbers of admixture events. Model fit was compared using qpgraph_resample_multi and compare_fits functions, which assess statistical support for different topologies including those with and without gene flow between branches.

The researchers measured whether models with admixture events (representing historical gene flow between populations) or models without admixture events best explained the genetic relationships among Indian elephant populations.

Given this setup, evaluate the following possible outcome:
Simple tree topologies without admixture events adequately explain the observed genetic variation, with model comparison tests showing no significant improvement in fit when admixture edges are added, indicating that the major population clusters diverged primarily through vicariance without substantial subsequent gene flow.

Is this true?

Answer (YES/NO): YES